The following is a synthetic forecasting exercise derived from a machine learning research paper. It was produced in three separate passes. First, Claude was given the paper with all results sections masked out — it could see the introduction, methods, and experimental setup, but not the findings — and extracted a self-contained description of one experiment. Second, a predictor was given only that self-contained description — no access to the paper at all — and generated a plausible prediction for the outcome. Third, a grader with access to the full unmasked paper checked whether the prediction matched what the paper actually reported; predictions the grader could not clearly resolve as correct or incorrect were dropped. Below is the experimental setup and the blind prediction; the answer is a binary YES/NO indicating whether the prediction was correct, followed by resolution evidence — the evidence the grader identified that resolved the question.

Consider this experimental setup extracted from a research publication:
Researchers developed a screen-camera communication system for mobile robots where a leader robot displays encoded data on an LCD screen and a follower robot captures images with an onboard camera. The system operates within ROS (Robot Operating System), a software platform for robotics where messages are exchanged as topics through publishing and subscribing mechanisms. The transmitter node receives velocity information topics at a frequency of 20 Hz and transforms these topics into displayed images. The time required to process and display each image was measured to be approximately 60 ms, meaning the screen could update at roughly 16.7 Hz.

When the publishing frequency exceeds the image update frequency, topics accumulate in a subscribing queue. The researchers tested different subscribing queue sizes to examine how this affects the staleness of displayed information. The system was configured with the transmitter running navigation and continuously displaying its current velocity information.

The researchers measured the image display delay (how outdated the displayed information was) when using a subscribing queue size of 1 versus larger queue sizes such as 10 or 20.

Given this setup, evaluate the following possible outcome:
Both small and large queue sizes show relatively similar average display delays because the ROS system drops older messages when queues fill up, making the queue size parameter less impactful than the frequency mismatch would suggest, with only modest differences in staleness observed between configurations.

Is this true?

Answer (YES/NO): NO